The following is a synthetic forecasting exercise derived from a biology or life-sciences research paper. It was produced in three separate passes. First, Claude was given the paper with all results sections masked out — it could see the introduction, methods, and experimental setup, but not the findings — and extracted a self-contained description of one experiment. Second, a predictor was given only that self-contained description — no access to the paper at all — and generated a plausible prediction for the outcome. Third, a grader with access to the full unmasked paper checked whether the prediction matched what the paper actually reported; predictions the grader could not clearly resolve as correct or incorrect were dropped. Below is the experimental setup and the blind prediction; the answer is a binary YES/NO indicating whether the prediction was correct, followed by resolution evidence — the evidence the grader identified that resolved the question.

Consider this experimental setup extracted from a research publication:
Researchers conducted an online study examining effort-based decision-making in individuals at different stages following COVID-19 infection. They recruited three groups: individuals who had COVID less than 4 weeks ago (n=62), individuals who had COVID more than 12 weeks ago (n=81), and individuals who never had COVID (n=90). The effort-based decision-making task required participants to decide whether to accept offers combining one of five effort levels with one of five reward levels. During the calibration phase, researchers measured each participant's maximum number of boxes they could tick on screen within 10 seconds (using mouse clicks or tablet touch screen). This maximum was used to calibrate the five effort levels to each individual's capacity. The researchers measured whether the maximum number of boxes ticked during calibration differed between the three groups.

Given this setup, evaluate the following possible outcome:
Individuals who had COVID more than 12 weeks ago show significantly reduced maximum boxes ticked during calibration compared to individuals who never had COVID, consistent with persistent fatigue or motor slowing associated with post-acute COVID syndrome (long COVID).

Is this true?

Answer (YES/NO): NO